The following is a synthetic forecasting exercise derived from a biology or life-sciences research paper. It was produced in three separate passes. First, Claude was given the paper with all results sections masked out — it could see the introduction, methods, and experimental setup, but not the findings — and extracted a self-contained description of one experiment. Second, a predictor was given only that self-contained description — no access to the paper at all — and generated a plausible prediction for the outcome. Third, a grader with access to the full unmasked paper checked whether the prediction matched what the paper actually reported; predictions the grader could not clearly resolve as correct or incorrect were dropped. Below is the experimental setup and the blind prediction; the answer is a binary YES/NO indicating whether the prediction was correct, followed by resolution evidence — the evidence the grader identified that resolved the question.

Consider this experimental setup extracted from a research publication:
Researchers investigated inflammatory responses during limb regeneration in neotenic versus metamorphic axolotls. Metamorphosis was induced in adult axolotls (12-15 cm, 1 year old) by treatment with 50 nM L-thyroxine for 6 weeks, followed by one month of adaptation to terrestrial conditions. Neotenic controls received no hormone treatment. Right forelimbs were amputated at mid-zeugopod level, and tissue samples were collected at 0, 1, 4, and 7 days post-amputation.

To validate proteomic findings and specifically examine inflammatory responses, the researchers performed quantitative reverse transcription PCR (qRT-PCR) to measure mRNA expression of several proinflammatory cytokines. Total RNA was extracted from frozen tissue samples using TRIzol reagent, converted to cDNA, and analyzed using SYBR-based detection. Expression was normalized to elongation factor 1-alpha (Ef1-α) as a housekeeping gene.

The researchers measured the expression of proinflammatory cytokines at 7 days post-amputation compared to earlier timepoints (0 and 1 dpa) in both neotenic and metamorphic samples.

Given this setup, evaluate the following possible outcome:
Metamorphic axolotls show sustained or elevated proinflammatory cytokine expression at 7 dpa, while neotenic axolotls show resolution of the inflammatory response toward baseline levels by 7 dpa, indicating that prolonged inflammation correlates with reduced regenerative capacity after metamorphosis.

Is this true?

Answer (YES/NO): NO